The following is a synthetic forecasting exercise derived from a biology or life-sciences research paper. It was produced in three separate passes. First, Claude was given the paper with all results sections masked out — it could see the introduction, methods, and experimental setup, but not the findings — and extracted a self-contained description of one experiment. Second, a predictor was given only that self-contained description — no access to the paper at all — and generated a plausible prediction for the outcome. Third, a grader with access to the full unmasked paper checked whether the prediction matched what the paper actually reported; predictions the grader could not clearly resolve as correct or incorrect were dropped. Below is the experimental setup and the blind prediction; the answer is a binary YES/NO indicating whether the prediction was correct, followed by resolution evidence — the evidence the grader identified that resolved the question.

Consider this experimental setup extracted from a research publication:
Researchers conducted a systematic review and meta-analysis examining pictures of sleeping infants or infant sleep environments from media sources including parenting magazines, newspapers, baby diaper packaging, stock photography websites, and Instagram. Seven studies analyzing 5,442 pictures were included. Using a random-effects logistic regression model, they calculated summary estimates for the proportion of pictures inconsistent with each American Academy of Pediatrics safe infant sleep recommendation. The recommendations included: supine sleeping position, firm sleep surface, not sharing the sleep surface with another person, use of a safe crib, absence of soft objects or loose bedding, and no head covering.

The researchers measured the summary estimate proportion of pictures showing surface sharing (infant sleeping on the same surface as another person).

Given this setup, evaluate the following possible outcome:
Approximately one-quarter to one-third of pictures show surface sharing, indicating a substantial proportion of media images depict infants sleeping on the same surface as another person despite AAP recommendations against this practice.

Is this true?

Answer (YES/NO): NO